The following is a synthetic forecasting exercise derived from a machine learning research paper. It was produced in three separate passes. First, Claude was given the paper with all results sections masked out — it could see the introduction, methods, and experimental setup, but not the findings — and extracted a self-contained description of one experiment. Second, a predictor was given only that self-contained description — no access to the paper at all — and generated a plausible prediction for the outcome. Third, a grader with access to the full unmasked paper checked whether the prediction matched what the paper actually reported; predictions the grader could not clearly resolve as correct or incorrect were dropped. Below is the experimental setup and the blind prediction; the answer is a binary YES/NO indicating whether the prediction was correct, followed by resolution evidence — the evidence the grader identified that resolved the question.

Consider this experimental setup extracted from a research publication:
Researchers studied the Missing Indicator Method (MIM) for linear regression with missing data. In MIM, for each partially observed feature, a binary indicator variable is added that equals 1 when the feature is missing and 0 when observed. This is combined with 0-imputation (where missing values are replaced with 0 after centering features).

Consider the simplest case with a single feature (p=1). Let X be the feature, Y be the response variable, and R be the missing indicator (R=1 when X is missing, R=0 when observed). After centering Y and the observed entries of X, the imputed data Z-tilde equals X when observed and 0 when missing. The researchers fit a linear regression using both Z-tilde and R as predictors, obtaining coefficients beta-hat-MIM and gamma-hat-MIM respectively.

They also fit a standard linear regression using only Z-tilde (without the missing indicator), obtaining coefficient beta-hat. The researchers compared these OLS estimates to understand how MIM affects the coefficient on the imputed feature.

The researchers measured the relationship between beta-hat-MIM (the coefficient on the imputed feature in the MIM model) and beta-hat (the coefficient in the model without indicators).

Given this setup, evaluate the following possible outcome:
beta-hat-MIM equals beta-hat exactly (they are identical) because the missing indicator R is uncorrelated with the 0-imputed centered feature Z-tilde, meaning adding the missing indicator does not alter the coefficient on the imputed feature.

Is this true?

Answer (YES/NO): YES